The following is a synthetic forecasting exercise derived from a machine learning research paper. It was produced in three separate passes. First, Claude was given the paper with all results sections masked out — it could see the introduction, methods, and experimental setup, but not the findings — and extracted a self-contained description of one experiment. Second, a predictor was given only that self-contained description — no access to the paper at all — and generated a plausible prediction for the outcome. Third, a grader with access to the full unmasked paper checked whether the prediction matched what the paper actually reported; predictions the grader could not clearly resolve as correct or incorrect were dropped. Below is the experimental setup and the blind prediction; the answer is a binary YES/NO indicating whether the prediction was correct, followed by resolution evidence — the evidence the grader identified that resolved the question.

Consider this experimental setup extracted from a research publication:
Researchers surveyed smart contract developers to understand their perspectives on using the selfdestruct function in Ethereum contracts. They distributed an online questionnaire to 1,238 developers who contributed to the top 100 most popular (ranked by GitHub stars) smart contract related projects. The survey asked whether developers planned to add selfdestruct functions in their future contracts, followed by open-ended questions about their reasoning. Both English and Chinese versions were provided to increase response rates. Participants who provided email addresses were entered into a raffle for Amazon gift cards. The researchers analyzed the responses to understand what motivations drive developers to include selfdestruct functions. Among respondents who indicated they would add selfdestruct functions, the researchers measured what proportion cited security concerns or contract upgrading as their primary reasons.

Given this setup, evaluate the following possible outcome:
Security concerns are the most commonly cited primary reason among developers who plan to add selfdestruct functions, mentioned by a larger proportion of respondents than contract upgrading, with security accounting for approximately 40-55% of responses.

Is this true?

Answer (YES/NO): YES